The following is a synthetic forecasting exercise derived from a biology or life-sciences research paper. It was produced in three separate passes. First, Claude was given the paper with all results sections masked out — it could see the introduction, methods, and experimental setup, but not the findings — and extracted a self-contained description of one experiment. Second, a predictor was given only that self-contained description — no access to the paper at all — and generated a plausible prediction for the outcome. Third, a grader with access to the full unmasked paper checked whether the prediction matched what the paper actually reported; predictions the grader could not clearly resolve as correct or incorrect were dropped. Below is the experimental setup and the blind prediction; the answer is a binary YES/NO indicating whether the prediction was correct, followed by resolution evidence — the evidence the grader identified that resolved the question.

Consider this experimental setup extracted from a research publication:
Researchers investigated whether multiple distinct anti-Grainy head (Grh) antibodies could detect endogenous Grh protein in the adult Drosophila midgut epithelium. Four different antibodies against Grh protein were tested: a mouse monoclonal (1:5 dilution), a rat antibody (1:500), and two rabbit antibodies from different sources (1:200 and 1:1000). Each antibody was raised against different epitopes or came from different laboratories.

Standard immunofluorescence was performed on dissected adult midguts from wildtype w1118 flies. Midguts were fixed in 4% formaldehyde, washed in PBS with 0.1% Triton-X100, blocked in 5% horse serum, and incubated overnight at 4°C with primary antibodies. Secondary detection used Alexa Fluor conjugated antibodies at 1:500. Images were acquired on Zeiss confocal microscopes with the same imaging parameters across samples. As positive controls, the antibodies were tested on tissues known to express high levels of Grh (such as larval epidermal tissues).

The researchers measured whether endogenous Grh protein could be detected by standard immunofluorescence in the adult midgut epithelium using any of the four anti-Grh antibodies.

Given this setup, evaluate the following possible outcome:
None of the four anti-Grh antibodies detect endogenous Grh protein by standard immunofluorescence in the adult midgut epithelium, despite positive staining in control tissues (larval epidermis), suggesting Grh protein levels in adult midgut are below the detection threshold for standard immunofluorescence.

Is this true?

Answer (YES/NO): YES